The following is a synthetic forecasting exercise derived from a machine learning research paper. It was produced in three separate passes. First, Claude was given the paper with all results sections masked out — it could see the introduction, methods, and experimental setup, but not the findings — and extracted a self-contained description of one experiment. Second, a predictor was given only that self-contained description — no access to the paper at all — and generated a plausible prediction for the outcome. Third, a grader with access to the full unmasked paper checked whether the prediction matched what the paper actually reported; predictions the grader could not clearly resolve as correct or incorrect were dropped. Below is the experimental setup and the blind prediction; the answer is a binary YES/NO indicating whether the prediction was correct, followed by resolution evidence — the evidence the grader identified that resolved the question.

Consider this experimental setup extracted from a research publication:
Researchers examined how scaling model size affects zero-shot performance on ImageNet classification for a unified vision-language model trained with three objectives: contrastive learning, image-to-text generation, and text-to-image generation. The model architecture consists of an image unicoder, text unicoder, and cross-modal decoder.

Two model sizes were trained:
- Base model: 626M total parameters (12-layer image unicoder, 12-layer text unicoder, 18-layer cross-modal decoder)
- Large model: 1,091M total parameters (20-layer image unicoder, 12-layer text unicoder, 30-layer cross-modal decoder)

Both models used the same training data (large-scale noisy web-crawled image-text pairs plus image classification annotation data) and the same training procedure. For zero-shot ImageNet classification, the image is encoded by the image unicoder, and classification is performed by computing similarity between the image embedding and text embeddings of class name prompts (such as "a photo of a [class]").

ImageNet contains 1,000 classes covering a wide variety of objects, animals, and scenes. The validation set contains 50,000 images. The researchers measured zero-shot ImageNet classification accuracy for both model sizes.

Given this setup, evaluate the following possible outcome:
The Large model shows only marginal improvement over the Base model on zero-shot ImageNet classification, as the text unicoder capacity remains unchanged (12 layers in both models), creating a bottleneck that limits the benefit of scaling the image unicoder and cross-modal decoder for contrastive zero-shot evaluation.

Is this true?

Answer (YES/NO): NO